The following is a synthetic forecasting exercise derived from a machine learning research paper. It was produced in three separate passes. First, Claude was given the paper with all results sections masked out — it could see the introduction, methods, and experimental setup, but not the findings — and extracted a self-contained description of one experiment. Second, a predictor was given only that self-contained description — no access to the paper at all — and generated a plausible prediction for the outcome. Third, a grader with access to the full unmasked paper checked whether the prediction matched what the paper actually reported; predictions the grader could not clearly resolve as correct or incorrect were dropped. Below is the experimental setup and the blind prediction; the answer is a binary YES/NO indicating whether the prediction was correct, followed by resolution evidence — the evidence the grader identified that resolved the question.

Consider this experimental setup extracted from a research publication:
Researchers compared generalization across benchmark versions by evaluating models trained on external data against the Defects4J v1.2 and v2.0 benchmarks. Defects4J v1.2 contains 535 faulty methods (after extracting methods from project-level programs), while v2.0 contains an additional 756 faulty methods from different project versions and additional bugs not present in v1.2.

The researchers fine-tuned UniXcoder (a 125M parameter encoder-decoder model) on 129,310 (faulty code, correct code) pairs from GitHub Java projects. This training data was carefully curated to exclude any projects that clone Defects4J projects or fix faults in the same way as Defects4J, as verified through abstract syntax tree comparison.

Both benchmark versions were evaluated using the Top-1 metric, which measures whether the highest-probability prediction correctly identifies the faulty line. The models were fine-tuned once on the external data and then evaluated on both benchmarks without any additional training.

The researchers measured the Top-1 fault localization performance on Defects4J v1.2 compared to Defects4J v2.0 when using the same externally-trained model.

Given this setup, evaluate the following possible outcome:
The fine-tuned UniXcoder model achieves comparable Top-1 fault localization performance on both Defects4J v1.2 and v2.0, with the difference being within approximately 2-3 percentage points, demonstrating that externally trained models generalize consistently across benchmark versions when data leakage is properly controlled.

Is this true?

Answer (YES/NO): YES